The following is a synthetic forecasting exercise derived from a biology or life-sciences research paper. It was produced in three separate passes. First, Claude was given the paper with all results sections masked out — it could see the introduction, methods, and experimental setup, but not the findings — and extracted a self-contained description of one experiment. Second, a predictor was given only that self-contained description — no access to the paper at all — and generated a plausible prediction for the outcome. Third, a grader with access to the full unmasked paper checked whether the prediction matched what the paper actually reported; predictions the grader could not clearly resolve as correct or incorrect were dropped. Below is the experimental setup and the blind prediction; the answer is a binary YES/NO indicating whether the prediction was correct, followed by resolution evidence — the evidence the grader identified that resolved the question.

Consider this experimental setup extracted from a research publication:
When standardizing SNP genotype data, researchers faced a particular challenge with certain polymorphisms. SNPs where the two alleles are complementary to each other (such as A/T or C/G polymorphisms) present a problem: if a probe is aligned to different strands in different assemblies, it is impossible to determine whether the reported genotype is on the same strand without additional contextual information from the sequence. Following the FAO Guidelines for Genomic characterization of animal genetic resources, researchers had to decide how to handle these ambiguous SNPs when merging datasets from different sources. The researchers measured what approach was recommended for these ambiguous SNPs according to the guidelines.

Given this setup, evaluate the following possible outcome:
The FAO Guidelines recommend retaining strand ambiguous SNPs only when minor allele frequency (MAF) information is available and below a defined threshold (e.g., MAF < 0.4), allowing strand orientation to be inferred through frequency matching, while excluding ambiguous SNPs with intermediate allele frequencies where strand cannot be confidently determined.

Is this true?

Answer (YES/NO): NO